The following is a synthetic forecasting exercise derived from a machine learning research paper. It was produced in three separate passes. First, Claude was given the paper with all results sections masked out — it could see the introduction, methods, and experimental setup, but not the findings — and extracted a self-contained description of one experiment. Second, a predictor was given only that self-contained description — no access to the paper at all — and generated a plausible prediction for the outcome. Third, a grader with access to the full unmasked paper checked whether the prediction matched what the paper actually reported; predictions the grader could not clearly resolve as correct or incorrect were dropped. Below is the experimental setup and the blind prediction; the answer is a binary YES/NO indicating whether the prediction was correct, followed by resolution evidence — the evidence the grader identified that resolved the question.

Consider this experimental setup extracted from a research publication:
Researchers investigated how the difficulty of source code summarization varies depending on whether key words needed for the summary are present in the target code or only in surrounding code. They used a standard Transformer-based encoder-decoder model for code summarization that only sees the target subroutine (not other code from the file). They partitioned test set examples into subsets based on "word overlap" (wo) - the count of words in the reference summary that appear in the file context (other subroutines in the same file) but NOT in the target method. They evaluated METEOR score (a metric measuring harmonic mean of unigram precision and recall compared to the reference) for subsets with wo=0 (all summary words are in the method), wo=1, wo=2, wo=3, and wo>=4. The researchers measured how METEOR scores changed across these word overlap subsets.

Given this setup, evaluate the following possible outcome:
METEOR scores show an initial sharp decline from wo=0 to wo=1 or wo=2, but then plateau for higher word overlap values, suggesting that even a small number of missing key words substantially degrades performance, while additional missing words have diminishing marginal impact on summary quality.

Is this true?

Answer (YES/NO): NO